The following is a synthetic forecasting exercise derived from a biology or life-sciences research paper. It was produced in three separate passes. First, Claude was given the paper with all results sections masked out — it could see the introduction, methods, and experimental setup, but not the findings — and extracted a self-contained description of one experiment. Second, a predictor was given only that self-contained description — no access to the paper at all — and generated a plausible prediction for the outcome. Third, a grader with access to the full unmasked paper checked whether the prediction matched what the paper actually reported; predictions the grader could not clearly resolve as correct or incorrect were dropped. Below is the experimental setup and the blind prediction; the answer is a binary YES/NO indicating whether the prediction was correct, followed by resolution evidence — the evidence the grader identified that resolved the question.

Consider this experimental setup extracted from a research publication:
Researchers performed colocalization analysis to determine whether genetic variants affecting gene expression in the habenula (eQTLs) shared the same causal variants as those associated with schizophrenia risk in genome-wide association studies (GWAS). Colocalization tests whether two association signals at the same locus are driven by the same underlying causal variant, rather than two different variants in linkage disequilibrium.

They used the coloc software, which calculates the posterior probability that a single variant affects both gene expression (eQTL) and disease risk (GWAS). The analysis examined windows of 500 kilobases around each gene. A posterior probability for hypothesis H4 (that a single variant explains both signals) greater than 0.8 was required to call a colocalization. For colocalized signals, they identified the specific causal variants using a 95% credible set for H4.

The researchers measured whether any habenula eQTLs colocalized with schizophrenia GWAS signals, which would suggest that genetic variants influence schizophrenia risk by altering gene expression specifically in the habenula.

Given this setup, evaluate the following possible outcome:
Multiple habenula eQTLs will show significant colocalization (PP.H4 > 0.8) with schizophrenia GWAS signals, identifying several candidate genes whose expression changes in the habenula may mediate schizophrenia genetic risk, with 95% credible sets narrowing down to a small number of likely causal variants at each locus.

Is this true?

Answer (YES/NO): YES